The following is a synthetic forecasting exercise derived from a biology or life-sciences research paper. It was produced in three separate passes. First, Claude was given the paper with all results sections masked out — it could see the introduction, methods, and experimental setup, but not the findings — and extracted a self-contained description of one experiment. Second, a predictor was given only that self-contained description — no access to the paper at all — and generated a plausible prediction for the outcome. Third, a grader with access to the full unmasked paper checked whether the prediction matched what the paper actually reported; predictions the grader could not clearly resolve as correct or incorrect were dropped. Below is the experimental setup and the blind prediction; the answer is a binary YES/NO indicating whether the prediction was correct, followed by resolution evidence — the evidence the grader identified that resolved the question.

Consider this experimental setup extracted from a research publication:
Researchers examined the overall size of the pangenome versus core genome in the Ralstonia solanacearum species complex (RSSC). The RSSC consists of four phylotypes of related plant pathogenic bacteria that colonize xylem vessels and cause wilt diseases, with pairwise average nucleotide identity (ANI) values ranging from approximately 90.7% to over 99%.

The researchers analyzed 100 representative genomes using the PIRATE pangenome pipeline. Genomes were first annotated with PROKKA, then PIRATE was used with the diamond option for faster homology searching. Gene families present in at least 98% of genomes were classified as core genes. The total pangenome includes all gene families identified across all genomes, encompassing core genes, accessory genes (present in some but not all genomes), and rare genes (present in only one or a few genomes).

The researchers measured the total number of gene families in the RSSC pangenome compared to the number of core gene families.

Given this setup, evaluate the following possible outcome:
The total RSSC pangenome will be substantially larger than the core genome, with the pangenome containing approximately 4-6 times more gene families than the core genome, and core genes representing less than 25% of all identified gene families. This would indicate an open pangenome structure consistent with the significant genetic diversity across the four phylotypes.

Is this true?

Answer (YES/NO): YES